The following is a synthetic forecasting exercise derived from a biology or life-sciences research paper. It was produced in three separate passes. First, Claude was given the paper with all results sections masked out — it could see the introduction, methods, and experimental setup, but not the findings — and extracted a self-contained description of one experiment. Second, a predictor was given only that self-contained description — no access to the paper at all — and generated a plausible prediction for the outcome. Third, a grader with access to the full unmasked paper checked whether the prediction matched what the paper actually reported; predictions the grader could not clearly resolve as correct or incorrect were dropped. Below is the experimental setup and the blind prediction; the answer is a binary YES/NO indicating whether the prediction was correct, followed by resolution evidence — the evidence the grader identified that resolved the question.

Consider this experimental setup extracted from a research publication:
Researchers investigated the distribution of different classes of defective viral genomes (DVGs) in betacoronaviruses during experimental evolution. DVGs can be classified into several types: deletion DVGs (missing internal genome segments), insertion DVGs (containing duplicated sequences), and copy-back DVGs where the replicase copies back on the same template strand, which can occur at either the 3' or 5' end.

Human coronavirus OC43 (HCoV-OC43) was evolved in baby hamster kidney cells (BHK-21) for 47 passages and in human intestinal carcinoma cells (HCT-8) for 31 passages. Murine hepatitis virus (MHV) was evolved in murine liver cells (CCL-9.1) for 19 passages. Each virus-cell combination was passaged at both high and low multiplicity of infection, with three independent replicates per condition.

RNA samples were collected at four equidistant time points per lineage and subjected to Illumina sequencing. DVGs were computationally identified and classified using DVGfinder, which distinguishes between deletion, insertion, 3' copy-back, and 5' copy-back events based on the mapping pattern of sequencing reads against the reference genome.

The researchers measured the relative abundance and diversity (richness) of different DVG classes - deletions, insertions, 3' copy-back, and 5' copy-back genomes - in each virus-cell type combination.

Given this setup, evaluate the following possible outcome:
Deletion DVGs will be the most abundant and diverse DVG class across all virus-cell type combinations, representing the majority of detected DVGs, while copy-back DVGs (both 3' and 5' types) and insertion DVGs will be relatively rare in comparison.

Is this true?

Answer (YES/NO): YES